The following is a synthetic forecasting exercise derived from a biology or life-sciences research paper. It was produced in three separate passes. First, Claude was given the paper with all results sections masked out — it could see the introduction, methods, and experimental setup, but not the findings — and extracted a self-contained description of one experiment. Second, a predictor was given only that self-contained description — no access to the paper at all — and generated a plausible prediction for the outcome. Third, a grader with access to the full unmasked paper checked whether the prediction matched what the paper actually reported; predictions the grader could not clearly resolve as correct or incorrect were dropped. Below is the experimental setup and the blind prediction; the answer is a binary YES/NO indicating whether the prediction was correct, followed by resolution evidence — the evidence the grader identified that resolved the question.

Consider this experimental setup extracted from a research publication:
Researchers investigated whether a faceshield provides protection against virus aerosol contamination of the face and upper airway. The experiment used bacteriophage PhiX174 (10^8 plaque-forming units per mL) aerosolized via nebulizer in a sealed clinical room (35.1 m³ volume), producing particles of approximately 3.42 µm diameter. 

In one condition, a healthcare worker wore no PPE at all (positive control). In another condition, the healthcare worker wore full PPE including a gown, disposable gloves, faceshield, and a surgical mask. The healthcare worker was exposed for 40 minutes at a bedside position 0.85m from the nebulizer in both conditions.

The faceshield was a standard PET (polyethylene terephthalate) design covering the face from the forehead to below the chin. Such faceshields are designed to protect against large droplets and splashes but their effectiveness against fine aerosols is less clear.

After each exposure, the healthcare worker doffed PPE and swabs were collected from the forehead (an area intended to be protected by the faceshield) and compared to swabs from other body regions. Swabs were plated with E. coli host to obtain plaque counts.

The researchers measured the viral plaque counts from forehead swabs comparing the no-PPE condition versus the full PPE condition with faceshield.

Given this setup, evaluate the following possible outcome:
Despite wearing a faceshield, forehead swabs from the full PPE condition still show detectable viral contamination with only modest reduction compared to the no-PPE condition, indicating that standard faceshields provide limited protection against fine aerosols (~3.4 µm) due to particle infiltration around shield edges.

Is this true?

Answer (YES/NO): NO